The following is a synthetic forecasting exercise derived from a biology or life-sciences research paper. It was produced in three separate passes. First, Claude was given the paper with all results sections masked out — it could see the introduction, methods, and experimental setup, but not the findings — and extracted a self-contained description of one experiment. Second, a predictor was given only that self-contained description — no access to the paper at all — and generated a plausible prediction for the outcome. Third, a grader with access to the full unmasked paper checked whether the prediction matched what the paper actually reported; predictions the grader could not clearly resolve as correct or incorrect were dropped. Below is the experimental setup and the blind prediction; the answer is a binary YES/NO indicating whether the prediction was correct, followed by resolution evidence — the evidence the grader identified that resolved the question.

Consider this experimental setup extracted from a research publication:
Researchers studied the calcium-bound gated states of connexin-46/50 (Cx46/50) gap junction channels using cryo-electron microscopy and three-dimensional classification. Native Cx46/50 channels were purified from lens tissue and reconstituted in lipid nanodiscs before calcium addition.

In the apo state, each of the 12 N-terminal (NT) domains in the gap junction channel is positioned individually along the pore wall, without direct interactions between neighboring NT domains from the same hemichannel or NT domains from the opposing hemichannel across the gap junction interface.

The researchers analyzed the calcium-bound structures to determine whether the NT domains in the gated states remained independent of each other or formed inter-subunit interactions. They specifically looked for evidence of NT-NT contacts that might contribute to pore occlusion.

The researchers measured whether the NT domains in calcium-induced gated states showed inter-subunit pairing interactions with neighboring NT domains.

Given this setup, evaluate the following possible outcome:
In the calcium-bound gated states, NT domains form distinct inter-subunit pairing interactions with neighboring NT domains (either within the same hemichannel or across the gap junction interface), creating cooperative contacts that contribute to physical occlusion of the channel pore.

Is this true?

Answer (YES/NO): YES